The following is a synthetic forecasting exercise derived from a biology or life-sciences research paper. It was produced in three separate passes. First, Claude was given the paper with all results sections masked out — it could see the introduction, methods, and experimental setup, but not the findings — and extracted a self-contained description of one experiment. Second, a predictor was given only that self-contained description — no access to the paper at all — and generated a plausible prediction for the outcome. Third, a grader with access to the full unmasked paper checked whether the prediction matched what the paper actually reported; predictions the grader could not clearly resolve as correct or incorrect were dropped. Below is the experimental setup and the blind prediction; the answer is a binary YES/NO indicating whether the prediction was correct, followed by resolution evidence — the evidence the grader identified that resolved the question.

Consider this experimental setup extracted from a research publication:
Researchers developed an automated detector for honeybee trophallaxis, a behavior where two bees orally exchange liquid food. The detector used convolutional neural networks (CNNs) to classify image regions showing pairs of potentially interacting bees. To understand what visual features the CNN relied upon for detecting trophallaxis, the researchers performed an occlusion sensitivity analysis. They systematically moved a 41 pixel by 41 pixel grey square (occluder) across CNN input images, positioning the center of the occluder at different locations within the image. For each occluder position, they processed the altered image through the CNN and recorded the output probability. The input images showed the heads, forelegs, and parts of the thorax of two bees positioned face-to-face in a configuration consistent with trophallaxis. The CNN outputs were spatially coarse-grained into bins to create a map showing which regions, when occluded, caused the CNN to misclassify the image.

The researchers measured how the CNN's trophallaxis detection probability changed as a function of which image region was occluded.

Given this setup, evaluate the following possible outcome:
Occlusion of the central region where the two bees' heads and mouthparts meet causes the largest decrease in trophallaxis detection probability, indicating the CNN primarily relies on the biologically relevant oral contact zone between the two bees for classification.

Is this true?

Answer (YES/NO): YES